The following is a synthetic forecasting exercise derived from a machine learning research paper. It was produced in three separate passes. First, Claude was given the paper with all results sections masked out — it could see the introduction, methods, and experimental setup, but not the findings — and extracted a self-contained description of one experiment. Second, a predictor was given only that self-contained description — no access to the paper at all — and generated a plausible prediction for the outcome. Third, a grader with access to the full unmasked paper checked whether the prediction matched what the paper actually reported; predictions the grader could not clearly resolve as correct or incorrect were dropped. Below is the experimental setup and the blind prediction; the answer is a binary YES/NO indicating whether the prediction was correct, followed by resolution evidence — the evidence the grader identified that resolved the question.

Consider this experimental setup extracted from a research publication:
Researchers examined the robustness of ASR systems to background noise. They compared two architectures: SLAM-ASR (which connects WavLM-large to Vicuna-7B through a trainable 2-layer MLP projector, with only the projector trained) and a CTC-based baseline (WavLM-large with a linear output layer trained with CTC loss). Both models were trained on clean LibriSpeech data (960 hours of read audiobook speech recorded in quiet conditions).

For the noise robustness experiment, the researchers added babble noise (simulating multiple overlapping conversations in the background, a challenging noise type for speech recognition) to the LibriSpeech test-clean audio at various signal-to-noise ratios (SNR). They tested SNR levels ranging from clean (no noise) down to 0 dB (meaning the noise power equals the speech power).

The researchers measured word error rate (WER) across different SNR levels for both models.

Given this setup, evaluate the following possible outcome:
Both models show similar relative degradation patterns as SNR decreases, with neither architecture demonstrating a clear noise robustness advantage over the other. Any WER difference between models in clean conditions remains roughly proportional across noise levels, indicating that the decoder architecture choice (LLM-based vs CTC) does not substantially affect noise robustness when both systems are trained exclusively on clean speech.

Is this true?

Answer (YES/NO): NO